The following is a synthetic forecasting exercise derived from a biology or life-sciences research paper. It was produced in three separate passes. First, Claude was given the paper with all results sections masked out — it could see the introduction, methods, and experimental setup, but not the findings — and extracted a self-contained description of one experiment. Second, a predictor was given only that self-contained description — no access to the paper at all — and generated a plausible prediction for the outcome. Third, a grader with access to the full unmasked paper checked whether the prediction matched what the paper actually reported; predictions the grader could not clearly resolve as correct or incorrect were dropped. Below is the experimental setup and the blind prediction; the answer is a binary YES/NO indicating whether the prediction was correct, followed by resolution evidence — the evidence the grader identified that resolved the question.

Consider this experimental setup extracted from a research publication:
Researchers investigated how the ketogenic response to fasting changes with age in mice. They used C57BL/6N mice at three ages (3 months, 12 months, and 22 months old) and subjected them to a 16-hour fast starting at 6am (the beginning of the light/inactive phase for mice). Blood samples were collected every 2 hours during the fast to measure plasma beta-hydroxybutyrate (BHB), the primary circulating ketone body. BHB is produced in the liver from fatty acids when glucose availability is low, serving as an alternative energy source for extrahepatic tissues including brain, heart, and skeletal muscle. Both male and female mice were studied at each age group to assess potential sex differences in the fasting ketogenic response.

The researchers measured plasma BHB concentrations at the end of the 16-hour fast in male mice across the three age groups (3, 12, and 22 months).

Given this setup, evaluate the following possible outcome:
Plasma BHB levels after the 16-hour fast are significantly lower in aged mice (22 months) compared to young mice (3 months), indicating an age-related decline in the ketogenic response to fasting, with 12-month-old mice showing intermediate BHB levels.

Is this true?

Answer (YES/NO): YES